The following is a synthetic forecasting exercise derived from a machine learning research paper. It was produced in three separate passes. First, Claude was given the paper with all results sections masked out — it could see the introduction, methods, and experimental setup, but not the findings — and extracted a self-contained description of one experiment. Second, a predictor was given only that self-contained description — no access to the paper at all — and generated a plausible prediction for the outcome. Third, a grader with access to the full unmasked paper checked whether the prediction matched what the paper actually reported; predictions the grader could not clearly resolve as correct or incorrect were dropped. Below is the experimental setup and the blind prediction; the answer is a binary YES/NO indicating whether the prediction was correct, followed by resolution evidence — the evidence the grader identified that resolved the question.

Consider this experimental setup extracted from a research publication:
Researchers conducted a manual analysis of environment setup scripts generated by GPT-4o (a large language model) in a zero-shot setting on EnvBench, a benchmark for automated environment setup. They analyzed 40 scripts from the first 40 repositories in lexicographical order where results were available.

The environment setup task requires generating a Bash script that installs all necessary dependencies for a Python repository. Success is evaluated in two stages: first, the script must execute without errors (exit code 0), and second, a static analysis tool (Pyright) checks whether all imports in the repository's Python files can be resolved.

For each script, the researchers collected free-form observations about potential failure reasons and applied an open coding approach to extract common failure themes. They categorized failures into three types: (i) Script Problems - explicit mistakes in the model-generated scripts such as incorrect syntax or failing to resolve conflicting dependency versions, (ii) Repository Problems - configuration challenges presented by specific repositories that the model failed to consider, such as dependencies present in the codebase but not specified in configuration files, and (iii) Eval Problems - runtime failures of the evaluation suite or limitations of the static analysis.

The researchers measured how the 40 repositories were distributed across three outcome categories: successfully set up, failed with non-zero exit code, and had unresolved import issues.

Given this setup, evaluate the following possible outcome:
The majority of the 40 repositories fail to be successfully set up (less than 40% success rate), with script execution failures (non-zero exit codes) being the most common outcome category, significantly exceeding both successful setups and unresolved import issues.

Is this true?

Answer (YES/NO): NO